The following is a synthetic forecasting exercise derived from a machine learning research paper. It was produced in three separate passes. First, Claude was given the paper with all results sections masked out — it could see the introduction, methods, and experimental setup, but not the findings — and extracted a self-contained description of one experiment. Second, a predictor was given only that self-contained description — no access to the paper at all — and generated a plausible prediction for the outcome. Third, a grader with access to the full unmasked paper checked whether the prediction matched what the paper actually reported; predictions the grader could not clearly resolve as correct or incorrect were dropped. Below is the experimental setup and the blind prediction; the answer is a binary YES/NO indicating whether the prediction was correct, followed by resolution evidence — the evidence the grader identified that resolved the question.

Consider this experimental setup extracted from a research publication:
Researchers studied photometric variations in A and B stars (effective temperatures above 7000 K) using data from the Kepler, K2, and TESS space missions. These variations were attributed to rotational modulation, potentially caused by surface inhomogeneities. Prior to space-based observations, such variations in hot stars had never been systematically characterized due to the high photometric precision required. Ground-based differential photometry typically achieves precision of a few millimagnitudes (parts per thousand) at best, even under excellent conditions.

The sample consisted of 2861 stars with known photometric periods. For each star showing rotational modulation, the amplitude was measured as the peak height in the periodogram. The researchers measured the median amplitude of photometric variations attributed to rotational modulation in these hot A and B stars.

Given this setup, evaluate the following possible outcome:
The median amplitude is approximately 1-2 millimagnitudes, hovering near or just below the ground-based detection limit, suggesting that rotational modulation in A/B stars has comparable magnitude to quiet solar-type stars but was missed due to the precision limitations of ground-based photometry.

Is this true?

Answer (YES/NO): NO